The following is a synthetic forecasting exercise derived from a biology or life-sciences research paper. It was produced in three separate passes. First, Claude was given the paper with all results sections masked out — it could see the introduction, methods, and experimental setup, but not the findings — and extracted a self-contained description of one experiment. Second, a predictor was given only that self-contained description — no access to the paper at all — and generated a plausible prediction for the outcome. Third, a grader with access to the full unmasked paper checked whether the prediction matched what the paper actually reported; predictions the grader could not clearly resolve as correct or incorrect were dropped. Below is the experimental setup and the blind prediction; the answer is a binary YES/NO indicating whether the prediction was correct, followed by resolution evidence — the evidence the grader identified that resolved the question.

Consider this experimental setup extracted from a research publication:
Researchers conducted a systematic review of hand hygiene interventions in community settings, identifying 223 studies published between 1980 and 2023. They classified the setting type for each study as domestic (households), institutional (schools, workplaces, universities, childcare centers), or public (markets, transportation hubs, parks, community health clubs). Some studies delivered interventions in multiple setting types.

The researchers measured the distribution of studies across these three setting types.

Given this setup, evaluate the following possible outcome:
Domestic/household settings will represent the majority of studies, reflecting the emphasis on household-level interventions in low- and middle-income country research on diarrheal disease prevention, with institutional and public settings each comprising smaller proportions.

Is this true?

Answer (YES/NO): NO